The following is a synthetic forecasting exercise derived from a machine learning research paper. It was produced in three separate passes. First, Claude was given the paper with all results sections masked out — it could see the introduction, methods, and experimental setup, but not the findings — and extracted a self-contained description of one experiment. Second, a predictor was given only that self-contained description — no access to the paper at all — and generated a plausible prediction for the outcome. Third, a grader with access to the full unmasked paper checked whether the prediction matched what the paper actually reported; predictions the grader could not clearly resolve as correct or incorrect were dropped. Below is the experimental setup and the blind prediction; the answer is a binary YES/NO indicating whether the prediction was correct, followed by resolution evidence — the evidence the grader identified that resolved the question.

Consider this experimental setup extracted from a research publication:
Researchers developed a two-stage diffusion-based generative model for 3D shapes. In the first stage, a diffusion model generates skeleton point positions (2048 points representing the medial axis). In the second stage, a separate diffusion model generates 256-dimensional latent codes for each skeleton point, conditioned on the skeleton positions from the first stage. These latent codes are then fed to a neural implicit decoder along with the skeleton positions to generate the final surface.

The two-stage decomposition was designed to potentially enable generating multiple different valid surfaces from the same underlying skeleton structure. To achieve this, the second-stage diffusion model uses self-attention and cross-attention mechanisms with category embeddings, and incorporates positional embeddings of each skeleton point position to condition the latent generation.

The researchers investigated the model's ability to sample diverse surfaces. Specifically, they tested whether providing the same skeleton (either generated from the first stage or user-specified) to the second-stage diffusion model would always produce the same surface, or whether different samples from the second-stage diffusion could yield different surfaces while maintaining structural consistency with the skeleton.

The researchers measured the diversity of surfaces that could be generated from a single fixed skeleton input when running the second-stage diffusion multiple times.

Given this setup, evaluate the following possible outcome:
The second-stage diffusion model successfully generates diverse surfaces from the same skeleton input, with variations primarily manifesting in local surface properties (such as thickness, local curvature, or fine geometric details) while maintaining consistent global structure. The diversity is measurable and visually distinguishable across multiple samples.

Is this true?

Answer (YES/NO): YES